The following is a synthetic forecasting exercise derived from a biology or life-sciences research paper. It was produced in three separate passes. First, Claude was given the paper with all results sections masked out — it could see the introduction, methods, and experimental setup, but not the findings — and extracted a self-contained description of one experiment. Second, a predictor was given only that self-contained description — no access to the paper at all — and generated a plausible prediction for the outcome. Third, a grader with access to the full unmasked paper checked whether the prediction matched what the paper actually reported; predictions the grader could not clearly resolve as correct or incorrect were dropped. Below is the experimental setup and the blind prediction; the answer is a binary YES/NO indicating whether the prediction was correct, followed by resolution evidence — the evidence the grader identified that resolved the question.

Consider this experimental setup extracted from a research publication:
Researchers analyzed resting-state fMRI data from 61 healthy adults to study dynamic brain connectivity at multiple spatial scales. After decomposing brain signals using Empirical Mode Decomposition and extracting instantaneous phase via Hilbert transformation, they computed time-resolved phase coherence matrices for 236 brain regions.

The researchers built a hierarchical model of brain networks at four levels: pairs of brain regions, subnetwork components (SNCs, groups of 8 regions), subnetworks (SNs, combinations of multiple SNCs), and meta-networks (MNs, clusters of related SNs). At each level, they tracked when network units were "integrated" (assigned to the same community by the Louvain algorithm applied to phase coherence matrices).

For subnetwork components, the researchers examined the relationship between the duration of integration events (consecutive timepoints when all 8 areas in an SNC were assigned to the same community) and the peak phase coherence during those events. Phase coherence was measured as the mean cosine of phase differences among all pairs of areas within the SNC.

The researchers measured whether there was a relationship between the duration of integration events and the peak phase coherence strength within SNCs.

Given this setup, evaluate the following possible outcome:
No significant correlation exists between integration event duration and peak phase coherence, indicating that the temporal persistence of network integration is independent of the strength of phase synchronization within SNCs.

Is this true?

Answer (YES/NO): NO